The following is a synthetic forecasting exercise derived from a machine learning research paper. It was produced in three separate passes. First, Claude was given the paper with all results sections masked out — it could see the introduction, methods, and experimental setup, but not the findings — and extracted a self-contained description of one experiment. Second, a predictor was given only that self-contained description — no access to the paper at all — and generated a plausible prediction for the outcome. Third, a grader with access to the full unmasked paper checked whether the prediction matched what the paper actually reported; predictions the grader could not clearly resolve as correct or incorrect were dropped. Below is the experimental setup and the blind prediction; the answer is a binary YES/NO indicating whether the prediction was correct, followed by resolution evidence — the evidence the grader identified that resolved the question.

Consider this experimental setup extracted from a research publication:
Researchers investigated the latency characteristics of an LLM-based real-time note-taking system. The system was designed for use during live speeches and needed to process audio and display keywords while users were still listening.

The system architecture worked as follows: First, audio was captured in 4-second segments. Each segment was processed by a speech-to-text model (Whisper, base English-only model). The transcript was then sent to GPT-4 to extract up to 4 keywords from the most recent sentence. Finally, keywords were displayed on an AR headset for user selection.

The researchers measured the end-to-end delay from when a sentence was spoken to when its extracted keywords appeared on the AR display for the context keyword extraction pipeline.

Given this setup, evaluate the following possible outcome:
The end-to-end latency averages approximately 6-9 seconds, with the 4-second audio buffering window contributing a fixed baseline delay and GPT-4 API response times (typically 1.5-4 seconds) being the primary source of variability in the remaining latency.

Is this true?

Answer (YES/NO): NO